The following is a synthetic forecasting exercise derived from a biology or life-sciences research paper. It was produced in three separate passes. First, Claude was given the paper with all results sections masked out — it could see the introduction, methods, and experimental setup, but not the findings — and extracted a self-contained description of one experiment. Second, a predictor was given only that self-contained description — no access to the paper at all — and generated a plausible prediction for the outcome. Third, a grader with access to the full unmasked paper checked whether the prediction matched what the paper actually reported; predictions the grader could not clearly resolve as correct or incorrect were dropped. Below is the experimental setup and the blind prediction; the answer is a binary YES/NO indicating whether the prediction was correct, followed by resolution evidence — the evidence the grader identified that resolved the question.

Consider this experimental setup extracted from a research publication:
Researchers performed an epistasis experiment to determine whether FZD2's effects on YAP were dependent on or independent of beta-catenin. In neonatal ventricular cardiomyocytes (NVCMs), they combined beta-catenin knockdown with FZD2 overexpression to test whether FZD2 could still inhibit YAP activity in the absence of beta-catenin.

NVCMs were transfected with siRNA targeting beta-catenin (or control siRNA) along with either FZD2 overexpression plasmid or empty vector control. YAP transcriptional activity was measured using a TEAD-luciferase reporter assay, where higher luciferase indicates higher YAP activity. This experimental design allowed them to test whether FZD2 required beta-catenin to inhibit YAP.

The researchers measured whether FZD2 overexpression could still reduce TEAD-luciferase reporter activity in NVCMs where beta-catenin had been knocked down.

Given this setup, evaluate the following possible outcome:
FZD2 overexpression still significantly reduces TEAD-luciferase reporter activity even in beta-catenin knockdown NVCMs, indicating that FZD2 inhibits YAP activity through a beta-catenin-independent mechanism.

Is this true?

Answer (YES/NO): YES